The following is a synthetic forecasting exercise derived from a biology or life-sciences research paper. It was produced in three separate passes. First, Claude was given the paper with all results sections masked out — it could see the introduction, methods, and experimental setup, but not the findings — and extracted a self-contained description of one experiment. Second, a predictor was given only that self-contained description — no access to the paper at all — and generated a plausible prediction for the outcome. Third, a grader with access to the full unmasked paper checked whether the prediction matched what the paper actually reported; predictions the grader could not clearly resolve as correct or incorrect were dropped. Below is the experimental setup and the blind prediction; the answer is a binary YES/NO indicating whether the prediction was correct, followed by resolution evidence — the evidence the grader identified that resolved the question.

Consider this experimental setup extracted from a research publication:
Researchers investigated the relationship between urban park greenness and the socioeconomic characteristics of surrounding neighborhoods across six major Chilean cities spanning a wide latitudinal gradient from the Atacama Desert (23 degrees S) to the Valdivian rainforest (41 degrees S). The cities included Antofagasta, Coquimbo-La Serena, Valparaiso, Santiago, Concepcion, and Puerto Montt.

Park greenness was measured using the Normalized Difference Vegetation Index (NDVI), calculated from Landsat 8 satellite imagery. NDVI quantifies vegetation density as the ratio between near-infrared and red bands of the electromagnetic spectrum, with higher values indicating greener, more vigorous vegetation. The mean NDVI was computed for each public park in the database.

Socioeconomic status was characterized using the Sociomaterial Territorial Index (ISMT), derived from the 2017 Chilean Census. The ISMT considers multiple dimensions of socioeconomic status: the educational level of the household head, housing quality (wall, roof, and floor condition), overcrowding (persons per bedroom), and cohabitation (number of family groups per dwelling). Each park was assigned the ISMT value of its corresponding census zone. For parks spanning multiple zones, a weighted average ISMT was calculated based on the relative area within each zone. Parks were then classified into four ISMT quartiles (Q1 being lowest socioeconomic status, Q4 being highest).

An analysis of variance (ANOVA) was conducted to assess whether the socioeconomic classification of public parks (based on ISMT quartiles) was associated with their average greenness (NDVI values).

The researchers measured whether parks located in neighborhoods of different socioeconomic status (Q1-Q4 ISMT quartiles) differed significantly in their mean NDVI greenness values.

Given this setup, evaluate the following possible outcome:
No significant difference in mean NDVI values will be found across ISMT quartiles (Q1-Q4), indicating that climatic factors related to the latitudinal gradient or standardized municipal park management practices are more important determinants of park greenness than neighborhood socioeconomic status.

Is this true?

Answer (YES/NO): NO